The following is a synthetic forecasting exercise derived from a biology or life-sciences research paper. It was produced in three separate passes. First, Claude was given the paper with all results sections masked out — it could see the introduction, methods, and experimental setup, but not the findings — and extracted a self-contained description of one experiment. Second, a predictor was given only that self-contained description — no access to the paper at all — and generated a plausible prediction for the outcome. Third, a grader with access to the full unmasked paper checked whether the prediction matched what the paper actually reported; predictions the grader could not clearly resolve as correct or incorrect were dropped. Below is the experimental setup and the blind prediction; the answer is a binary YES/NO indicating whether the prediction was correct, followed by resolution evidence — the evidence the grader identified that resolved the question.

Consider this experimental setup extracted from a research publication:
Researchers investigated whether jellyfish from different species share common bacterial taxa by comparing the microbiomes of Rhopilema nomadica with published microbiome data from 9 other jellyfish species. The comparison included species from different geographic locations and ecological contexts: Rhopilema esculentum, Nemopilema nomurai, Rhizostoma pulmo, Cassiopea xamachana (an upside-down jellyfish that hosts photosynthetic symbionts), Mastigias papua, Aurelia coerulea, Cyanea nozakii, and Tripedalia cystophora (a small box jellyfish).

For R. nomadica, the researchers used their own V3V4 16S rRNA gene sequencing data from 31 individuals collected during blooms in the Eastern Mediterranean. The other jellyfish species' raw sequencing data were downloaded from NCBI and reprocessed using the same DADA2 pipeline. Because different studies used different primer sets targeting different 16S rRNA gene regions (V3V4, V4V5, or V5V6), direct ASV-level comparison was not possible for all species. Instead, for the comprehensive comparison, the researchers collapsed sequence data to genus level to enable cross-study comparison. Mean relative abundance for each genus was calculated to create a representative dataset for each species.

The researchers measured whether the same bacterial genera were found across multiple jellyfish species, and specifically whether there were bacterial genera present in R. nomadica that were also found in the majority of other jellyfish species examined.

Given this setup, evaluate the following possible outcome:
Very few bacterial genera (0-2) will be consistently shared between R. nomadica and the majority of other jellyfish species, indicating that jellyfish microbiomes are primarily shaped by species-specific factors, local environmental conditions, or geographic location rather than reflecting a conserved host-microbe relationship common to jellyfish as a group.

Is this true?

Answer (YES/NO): NO